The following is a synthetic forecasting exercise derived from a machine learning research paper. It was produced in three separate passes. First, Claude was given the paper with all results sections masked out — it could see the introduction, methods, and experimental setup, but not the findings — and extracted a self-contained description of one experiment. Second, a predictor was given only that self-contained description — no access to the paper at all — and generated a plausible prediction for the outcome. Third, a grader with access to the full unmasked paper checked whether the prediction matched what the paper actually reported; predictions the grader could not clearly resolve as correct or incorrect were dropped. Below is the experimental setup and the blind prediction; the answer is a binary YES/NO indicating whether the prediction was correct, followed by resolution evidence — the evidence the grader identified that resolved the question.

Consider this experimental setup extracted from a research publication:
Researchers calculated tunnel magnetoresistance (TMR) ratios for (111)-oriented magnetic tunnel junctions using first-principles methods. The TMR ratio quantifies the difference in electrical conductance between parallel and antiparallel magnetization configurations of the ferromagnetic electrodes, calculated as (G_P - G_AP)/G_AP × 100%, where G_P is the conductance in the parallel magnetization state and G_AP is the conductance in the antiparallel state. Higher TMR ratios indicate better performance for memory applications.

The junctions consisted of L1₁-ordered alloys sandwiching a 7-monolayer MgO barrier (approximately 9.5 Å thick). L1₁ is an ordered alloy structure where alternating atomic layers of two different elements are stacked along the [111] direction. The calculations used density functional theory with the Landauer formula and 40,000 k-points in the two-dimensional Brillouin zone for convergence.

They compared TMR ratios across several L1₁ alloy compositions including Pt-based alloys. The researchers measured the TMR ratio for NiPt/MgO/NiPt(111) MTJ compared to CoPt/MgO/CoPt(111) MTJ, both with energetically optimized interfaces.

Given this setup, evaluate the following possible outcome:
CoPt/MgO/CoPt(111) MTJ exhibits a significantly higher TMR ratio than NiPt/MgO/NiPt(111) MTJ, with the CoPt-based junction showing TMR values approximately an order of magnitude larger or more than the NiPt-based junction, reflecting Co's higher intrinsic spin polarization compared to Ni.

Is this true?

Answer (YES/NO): NO